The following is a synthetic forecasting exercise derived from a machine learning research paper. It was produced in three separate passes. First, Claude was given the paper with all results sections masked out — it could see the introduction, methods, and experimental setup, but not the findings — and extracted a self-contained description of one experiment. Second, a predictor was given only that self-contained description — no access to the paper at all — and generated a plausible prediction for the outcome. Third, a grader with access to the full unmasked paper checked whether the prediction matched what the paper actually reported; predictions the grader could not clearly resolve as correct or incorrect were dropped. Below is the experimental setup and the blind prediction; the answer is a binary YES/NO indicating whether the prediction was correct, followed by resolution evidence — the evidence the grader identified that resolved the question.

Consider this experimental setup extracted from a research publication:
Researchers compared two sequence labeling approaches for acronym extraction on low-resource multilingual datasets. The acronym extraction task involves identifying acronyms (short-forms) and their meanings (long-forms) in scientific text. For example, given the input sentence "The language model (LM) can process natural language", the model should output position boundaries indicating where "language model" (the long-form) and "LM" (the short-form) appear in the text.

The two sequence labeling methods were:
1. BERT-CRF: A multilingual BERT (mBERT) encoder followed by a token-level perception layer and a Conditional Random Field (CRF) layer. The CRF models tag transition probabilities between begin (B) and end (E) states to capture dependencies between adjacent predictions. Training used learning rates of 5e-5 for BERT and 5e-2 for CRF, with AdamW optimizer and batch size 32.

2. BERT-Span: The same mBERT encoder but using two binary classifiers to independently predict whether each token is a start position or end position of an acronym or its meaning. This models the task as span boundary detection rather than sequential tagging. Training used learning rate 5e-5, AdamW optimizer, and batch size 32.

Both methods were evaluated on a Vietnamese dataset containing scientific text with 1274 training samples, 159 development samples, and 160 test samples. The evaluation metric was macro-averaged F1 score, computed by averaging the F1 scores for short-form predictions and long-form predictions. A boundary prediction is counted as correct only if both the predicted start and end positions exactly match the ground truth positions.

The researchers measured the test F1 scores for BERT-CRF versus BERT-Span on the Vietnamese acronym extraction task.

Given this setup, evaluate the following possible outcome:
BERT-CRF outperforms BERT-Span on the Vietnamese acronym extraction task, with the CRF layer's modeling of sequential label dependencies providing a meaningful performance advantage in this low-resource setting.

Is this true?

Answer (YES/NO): NO